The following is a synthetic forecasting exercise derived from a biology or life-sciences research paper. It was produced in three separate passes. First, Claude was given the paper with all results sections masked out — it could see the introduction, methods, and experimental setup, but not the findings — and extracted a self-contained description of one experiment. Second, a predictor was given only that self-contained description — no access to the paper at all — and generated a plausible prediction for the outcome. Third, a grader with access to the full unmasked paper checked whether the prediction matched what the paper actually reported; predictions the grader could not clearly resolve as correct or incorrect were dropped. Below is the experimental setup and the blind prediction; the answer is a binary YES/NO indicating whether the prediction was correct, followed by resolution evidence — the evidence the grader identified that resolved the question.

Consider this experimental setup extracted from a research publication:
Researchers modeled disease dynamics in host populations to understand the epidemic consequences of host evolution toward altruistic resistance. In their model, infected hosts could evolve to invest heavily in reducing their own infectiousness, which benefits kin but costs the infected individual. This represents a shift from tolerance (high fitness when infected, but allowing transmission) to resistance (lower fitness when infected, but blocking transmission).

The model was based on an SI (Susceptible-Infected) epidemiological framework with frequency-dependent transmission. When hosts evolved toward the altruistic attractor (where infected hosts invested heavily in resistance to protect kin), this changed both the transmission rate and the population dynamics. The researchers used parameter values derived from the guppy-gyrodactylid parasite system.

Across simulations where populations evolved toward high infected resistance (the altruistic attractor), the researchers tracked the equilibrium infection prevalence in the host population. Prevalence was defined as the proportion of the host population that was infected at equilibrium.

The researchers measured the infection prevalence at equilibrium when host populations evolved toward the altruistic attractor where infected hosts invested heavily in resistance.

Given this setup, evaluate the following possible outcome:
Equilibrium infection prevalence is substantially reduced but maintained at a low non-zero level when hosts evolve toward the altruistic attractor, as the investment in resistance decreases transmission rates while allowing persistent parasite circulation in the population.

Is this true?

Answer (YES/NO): NO